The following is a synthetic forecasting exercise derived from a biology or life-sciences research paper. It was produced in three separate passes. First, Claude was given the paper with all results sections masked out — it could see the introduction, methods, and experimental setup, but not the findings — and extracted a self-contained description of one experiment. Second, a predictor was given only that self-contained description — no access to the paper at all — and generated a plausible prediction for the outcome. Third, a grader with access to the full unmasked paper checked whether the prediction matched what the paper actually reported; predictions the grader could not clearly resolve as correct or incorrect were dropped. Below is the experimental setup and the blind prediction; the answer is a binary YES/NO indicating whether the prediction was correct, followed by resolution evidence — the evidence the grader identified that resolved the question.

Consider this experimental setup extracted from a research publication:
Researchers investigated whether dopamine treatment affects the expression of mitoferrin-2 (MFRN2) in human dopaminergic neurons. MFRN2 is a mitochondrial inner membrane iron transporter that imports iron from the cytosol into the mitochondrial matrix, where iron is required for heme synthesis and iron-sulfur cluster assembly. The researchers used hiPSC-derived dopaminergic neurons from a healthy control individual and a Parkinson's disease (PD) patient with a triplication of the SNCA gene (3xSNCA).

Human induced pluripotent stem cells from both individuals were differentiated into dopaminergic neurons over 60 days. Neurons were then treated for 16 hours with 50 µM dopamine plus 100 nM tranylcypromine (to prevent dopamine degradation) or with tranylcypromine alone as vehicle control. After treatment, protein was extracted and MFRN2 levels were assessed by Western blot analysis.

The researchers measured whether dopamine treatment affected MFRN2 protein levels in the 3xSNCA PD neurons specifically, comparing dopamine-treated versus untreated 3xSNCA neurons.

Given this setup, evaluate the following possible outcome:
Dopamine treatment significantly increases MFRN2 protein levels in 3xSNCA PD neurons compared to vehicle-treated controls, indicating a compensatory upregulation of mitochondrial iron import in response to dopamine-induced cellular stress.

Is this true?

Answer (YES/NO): NO